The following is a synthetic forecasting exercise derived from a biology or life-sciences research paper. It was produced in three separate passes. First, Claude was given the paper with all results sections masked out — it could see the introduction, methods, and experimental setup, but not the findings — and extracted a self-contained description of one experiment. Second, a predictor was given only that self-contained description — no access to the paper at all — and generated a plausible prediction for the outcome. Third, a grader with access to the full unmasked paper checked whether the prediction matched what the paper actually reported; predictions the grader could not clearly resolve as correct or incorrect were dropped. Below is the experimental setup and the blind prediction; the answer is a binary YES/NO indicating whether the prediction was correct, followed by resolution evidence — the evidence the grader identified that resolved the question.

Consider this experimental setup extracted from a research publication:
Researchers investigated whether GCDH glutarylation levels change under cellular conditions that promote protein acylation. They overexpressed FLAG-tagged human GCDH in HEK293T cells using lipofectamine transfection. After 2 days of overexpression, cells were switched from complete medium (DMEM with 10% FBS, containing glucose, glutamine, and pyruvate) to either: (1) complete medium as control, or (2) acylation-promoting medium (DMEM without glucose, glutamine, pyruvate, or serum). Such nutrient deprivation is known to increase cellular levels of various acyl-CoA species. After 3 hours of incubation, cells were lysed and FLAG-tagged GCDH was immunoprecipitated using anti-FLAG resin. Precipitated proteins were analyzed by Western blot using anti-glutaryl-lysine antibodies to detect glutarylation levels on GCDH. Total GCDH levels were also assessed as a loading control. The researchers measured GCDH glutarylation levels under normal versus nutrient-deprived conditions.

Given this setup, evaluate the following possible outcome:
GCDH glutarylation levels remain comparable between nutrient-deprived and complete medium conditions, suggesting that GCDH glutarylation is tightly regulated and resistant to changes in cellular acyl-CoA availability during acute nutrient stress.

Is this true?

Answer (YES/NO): NO